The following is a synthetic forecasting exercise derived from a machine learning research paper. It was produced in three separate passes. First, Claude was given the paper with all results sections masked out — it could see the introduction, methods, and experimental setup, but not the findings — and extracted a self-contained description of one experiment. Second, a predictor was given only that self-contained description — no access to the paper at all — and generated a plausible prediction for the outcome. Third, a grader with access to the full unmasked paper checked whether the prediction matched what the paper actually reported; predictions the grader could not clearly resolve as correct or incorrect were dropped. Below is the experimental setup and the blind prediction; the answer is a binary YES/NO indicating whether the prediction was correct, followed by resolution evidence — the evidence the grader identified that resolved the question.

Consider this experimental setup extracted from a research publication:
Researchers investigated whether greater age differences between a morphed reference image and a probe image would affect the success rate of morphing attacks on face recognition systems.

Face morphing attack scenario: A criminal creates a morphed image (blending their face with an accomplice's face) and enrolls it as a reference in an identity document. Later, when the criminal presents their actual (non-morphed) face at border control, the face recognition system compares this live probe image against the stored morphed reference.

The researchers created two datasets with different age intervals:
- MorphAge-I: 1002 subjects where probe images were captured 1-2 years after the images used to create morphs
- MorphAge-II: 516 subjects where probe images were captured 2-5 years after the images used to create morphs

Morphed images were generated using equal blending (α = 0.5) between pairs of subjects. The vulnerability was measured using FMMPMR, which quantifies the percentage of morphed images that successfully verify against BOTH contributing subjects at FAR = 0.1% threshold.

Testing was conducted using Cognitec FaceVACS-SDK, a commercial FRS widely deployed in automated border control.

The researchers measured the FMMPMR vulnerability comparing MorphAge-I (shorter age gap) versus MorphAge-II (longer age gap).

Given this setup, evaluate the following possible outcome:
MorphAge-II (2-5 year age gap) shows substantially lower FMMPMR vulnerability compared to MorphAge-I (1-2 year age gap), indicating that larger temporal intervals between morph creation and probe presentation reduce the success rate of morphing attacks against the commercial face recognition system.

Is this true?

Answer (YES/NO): NO